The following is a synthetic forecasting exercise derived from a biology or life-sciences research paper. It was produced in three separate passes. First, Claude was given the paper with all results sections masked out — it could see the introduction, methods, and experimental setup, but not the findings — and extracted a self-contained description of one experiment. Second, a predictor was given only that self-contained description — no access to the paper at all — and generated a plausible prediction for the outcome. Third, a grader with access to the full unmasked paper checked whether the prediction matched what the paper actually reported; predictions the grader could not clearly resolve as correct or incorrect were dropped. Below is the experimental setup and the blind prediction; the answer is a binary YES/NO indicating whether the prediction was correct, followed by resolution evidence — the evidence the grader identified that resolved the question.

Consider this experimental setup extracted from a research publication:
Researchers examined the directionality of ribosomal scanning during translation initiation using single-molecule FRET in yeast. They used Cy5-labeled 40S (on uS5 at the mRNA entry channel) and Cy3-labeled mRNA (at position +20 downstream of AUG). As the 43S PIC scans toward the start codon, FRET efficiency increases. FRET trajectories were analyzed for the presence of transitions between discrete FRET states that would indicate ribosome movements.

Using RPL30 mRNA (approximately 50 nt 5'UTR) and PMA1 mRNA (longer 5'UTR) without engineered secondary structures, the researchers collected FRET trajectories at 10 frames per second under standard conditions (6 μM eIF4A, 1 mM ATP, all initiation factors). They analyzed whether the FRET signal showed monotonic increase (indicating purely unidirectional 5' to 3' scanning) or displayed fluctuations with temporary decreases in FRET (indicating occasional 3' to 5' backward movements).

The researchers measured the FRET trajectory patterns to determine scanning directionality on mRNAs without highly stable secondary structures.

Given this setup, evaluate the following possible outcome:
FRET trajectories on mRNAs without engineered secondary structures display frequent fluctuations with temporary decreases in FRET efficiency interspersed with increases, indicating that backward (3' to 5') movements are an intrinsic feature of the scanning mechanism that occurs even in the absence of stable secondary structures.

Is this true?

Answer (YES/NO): NO